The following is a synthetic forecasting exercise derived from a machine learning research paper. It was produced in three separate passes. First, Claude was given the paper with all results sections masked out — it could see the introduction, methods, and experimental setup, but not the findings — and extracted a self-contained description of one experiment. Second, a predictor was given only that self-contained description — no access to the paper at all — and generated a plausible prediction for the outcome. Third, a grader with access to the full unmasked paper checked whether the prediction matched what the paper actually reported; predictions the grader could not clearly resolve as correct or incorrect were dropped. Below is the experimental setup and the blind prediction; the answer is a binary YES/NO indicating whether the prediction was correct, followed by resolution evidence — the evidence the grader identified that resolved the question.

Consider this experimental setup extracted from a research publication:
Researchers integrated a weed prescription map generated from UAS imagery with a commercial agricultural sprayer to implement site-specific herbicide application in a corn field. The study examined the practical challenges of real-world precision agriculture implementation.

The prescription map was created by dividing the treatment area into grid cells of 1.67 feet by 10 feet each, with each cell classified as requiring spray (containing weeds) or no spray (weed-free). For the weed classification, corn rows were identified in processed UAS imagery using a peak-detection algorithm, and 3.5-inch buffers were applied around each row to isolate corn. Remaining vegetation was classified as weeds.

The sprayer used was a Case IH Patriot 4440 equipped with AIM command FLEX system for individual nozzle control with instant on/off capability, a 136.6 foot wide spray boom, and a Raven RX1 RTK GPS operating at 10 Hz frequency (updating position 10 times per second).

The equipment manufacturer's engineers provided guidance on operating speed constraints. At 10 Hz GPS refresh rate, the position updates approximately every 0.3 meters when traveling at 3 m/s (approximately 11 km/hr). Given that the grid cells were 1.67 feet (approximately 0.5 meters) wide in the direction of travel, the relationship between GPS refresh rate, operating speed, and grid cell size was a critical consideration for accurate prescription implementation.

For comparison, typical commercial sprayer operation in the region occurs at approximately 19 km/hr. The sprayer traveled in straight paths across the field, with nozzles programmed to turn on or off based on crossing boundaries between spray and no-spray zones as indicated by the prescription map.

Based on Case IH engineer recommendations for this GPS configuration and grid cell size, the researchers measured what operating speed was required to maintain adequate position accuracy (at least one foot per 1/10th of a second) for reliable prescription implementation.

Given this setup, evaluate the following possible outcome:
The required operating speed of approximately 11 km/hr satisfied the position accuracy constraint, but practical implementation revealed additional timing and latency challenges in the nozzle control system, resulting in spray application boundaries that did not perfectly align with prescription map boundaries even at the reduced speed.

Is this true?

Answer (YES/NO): NO